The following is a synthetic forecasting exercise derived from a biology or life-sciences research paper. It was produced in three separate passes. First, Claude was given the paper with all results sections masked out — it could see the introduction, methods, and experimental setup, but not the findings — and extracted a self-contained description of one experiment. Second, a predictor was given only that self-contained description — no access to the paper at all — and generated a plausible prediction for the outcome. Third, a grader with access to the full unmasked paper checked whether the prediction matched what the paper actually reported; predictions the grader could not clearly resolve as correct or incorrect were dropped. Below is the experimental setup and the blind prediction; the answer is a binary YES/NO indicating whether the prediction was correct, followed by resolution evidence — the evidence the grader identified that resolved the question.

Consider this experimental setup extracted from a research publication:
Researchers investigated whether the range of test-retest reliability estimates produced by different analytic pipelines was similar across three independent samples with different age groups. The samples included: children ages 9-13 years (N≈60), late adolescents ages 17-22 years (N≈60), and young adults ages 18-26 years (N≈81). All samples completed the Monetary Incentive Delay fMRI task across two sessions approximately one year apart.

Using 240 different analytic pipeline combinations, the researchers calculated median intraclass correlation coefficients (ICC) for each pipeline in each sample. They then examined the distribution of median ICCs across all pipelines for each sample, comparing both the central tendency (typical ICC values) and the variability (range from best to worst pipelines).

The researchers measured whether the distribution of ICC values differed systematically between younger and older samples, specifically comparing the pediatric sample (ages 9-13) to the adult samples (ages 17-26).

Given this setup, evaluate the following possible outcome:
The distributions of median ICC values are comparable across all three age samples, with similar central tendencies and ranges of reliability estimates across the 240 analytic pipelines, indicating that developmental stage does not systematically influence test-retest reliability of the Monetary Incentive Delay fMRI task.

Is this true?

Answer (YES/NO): NO